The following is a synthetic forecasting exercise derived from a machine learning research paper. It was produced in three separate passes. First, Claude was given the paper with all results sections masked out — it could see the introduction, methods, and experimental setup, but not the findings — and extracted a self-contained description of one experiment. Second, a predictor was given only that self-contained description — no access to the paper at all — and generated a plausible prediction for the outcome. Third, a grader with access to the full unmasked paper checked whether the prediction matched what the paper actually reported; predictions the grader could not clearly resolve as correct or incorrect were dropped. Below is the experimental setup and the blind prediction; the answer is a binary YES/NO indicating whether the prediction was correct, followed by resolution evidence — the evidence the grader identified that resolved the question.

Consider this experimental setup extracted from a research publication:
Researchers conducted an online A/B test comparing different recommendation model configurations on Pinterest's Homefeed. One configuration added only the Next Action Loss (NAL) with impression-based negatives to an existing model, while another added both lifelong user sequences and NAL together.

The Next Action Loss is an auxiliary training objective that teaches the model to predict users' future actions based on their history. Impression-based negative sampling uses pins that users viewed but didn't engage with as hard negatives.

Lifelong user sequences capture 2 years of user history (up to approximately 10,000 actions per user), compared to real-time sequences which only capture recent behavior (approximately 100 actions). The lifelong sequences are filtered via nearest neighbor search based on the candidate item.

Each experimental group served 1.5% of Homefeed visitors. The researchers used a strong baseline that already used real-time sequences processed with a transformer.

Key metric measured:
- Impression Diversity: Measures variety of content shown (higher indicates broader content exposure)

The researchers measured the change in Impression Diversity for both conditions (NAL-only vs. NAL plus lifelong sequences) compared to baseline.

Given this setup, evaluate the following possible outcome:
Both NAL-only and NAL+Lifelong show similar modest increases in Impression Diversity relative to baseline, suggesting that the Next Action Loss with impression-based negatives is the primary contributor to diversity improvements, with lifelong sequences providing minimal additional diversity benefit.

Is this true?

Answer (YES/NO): NO